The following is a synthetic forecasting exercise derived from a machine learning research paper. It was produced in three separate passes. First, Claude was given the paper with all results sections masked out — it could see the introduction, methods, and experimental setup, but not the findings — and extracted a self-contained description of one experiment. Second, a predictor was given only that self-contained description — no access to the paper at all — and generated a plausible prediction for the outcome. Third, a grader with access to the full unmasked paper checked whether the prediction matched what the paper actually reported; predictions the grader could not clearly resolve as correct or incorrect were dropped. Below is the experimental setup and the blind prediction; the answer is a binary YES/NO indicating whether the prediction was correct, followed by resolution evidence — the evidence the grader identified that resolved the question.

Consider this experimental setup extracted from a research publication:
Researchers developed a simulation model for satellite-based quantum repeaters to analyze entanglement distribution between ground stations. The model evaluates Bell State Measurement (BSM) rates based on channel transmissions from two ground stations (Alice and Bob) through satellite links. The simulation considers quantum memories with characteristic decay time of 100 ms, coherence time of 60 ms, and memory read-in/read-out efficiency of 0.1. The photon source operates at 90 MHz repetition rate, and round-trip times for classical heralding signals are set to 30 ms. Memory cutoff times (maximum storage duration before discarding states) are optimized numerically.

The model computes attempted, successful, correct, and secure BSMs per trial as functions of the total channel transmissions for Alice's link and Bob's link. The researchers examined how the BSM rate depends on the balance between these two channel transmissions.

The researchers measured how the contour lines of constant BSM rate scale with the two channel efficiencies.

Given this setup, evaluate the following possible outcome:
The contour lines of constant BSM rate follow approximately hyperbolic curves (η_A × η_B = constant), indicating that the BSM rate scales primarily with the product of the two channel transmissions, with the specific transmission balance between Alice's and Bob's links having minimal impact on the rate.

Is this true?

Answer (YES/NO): NO